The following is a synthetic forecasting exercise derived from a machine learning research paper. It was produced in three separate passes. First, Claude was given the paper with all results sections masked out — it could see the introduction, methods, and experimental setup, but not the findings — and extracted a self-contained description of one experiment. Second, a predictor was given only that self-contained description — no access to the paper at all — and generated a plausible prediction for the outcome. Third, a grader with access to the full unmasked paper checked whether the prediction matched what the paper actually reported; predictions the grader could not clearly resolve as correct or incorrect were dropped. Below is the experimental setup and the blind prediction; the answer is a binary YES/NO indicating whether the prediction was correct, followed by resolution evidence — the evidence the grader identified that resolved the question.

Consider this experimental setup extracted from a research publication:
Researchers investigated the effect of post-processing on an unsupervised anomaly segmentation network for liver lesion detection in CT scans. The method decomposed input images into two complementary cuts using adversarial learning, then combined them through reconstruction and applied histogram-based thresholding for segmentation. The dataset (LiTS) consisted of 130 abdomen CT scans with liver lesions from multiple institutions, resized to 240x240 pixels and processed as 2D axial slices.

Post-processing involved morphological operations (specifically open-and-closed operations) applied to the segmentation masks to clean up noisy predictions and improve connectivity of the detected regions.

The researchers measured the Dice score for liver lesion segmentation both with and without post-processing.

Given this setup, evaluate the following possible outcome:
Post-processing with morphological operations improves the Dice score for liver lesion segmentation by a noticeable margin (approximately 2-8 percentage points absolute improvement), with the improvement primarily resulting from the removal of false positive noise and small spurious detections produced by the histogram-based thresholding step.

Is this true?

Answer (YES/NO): NO